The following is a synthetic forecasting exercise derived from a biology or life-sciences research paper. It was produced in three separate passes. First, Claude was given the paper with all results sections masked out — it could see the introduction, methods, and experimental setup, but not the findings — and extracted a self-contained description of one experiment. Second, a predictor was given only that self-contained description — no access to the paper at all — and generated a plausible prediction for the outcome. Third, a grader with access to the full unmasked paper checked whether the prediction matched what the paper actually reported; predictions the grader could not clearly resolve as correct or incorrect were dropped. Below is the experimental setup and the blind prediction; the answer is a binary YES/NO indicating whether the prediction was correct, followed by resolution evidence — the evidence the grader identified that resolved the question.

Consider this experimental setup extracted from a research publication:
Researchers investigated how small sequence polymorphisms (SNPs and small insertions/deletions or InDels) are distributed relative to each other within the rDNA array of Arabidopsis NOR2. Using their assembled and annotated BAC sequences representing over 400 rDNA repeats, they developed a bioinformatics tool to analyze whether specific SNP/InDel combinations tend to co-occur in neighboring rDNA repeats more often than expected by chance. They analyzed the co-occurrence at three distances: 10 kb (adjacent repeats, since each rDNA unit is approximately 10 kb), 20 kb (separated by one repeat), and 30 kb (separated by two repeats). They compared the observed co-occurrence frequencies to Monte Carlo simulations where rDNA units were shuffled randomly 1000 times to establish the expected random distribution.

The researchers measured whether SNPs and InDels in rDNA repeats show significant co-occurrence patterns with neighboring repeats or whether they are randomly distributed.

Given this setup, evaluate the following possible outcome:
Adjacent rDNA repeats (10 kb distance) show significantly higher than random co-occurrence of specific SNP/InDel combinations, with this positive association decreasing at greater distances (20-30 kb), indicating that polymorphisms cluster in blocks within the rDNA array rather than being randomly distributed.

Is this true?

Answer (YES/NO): YES